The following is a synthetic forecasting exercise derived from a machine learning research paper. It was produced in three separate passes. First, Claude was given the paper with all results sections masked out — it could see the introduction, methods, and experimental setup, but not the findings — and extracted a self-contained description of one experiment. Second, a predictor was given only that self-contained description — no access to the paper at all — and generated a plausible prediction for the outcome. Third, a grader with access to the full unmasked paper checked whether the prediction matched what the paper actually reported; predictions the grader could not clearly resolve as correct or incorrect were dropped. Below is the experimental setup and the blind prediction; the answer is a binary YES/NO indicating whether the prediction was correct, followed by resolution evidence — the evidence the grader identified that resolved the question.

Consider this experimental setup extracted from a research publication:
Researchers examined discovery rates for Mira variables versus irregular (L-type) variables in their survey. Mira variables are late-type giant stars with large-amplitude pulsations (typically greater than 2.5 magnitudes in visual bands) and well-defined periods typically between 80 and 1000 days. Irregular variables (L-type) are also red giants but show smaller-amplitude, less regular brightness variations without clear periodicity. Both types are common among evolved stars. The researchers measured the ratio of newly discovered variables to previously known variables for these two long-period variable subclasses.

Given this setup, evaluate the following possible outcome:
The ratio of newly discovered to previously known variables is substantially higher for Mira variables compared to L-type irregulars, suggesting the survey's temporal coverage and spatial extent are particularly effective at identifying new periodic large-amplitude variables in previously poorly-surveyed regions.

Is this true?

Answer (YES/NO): NO